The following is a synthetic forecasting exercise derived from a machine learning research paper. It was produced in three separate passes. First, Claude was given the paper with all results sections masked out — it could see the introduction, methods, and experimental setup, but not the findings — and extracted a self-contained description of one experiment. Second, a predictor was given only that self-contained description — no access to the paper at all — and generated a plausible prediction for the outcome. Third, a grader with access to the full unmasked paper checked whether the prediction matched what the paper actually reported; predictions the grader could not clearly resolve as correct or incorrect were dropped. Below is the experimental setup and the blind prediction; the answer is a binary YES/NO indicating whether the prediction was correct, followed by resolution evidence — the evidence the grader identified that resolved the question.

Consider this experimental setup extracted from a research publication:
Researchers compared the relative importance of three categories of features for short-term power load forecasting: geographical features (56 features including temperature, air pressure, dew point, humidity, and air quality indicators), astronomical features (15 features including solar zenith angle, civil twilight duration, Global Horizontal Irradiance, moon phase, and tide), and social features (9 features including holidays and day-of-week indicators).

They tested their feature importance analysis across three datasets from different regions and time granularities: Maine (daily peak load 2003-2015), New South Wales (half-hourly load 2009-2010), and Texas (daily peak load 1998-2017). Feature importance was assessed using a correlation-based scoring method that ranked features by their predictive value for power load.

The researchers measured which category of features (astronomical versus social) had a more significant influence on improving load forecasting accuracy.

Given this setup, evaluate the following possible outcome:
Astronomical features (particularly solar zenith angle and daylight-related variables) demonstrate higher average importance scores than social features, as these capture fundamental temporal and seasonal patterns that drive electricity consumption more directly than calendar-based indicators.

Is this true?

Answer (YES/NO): YES